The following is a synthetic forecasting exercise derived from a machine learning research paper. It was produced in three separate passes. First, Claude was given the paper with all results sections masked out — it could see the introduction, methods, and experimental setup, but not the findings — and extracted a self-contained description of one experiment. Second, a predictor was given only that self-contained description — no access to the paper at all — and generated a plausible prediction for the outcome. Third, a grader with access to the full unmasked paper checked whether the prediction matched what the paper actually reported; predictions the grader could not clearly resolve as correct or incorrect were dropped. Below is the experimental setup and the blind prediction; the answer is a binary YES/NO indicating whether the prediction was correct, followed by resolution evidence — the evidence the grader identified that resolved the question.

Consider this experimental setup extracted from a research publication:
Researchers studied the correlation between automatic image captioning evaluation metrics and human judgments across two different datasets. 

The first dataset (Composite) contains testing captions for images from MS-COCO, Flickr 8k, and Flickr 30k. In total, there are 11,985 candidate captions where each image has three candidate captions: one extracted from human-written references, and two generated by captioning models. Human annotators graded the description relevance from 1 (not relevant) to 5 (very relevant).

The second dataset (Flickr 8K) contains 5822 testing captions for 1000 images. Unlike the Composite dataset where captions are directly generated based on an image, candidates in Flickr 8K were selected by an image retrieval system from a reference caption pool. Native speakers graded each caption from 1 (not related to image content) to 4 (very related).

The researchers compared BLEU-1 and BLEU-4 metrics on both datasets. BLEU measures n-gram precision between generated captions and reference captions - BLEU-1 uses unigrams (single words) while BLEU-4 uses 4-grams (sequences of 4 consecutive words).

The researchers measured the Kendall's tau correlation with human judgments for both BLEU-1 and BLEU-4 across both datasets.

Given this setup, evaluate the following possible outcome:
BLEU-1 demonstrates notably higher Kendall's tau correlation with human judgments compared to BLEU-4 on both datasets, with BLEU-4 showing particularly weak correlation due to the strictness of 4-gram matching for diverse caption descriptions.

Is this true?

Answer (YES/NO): YES